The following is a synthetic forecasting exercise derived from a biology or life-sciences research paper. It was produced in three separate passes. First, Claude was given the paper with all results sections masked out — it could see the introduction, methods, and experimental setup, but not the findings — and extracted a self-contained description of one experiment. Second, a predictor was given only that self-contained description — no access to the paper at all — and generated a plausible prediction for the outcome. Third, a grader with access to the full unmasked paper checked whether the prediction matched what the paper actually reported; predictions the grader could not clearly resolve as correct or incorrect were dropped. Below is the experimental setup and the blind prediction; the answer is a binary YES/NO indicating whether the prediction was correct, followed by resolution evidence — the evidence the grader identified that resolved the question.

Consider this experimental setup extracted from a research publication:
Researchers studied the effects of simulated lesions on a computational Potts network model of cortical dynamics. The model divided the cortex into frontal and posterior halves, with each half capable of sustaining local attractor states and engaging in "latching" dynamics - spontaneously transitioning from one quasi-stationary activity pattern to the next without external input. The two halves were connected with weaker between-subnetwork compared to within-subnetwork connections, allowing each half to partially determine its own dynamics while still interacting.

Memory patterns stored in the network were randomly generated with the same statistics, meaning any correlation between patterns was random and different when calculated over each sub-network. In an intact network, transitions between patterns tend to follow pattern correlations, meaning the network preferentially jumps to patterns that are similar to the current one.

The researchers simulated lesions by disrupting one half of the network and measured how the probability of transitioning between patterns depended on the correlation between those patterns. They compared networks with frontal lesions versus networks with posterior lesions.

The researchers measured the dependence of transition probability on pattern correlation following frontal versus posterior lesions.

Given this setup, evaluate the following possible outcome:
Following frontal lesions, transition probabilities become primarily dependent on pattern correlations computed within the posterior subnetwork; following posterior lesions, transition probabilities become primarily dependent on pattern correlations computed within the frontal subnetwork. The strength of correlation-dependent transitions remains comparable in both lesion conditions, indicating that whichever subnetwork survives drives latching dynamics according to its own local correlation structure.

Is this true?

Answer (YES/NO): NO